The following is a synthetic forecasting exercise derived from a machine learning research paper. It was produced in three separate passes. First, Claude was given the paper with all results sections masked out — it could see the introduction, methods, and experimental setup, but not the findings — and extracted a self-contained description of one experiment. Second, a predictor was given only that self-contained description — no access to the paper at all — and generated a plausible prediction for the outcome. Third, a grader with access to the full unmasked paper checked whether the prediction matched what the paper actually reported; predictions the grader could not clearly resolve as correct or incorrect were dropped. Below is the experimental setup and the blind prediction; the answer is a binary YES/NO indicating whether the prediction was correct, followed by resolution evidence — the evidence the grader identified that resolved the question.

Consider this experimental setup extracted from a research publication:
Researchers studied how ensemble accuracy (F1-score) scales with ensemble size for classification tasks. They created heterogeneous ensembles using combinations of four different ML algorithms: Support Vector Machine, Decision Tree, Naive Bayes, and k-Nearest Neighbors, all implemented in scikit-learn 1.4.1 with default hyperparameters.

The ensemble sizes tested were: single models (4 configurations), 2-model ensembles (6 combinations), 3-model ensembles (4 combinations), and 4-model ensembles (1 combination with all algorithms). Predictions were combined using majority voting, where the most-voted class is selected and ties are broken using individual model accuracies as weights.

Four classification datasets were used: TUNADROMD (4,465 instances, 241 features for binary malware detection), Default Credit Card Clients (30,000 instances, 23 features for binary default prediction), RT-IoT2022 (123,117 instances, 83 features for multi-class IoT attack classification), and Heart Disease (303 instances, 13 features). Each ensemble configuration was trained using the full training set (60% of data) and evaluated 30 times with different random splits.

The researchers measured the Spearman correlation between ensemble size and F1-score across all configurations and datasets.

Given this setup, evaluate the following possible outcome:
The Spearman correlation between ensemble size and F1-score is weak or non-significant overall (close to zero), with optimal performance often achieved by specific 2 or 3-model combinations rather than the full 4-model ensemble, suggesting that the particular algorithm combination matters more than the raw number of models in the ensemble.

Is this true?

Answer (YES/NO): YES